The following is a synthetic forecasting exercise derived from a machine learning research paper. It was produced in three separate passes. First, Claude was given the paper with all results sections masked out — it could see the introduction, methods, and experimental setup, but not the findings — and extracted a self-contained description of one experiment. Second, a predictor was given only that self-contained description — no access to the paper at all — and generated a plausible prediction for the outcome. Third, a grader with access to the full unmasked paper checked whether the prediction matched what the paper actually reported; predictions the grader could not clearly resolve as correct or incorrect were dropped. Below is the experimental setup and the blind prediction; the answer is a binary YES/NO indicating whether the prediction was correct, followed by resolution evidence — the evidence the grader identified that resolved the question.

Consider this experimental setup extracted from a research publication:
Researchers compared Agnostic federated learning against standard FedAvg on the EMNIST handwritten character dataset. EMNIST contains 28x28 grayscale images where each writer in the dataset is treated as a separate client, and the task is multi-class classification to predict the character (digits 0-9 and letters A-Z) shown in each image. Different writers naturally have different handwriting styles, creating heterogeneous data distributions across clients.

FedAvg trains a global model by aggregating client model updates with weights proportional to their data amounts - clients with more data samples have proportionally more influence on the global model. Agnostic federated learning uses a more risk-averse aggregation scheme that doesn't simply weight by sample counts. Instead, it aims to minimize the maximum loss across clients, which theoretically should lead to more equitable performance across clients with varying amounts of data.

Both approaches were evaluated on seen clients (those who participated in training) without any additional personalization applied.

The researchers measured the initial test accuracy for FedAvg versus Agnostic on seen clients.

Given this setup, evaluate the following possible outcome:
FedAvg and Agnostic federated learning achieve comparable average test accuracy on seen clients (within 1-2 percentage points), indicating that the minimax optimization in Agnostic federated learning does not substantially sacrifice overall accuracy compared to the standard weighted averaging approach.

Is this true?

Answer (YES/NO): YES